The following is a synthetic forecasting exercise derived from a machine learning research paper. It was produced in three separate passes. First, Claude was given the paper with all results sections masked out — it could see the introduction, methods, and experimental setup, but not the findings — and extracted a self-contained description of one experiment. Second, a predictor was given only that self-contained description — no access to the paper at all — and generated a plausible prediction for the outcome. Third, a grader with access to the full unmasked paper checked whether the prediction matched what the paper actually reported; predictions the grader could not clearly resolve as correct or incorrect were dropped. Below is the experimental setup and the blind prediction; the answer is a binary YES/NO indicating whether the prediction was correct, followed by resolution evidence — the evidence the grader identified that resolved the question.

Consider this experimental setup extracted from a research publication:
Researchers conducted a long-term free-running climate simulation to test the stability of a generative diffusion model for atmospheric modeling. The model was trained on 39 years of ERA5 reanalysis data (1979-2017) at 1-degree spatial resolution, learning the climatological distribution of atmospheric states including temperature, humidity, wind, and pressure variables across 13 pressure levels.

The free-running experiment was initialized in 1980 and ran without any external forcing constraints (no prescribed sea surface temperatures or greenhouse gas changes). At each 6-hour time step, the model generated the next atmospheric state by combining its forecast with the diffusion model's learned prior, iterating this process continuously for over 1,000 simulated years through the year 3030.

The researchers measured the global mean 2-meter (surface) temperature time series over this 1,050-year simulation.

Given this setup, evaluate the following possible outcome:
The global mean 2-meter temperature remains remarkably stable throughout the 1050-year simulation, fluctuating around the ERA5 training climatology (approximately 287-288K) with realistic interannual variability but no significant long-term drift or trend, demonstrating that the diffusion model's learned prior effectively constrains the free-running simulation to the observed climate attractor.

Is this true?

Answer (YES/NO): YES